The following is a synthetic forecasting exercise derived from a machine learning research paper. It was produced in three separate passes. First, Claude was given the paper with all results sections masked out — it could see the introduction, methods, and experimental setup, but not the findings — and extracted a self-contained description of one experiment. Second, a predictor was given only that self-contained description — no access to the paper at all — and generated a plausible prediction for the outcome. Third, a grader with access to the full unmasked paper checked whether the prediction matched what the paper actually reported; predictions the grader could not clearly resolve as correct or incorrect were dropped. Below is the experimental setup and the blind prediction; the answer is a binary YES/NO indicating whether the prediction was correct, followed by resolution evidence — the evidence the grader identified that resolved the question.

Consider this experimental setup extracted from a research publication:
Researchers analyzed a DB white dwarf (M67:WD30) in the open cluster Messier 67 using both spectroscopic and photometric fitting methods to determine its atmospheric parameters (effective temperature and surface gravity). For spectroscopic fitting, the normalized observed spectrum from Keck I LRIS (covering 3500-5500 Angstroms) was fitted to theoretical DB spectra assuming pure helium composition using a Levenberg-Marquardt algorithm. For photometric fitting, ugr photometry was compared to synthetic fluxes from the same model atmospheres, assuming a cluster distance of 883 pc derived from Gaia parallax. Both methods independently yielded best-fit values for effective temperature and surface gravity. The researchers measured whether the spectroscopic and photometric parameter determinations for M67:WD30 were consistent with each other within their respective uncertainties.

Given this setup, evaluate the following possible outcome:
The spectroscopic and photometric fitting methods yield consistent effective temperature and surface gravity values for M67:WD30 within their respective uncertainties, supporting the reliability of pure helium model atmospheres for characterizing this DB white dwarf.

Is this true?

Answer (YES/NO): YES